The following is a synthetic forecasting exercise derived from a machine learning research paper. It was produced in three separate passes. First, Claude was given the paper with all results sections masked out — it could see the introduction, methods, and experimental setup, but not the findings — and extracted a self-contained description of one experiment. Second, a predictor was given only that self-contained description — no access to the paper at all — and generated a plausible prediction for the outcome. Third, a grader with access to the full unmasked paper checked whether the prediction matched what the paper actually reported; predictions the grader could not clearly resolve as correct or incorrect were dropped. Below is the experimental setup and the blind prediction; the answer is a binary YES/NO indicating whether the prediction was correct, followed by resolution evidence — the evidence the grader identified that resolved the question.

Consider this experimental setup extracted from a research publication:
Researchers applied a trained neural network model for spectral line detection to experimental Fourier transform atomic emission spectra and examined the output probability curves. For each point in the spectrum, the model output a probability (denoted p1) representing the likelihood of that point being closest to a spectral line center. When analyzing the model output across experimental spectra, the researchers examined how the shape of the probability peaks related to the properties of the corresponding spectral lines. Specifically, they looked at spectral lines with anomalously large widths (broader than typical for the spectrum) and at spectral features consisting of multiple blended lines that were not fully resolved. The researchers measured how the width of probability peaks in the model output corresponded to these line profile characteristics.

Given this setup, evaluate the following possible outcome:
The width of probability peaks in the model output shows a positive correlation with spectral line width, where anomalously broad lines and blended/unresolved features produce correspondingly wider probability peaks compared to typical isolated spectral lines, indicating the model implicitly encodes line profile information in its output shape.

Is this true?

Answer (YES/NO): YES